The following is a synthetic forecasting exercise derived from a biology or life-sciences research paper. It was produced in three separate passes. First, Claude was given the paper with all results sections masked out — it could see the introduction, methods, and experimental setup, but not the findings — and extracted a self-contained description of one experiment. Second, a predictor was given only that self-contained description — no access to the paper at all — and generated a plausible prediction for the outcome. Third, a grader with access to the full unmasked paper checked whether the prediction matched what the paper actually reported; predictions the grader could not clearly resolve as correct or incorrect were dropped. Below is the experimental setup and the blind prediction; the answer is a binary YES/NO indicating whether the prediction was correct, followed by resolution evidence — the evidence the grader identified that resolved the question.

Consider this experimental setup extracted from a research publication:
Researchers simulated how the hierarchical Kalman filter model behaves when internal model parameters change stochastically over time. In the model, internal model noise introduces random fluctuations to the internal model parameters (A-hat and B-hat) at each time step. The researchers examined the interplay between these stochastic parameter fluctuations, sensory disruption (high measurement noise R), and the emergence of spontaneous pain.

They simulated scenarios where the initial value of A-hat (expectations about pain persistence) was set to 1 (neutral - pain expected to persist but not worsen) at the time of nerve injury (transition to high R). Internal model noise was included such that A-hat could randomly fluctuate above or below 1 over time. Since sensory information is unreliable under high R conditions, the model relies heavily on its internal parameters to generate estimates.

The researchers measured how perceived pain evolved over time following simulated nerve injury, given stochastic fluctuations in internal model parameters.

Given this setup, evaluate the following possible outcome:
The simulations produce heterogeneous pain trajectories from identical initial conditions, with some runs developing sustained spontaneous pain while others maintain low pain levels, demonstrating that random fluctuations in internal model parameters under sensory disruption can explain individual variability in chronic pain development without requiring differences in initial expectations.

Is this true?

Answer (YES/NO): NO